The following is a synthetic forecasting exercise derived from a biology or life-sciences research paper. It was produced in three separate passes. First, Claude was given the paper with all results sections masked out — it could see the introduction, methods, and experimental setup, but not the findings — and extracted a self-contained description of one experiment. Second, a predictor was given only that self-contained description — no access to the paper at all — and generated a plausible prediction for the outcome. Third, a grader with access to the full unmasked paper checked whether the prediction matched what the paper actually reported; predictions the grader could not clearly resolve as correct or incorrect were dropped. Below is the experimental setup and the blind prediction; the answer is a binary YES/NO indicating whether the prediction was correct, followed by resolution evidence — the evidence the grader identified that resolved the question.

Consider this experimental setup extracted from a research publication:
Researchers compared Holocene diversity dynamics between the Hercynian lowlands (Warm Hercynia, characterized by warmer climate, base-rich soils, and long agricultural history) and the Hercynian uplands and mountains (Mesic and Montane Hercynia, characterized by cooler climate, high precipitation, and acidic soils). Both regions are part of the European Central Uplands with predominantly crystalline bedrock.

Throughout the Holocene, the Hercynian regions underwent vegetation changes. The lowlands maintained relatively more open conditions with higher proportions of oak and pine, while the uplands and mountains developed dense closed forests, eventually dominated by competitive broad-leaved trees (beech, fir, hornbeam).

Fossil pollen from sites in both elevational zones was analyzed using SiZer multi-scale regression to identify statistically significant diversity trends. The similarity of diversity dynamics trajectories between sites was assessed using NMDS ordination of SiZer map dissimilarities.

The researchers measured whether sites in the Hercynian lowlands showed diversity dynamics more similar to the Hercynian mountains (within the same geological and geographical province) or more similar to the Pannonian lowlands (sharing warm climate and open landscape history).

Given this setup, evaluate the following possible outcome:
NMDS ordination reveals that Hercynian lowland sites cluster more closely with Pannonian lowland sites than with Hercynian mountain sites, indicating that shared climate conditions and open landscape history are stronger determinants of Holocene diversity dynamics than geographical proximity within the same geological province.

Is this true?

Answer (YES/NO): YES